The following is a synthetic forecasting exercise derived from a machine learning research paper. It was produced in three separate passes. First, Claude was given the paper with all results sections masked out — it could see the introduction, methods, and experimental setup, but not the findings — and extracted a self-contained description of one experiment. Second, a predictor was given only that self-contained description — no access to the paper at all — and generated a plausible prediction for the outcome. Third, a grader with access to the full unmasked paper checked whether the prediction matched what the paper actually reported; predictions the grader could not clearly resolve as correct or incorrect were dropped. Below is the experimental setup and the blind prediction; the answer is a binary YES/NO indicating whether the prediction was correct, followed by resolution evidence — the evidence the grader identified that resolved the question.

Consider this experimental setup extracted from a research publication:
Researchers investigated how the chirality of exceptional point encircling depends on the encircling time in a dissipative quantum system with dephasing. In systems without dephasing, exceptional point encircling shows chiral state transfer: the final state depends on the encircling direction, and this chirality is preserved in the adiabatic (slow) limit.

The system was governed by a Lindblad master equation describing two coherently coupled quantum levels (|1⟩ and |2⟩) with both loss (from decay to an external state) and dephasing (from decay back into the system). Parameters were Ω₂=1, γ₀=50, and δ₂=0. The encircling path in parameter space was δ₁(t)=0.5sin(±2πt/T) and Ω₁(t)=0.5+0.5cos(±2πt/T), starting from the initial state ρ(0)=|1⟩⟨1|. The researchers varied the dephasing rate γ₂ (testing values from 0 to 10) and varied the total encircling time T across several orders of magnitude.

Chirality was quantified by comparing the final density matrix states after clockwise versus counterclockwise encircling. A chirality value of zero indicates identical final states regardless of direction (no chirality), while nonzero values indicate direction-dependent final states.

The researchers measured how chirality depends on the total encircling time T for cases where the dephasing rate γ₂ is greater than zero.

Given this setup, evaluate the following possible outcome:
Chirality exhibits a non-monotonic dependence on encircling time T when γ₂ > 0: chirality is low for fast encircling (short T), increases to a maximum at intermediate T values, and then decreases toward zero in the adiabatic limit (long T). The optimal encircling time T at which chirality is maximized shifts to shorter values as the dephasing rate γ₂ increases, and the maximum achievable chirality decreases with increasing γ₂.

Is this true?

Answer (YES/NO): NO